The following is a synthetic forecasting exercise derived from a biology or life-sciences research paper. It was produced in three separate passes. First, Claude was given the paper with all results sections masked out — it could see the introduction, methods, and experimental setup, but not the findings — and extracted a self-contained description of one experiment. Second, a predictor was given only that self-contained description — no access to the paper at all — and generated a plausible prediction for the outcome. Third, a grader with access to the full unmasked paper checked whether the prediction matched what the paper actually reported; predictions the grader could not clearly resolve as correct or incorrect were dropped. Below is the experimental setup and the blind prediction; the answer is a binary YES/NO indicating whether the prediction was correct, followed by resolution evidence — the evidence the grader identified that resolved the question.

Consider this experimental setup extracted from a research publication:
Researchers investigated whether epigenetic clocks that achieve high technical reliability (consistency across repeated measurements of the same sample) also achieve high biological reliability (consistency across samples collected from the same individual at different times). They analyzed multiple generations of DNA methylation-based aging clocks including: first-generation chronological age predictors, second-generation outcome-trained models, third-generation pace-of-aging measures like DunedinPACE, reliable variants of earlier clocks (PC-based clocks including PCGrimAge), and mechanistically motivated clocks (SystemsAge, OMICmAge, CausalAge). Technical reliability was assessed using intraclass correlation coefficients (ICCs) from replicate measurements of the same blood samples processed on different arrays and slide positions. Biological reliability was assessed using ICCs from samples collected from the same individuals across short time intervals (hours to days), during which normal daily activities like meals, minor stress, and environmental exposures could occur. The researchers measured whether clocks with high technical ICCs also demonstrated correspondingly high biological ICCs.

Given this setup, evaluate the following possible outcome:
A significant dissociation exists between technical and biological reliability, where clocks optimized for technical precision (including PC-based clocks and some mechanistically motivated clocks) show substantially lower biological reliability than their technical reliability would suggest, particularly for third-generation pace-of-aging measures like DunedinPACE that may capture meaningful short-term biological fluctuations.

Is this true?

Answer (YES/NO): NO